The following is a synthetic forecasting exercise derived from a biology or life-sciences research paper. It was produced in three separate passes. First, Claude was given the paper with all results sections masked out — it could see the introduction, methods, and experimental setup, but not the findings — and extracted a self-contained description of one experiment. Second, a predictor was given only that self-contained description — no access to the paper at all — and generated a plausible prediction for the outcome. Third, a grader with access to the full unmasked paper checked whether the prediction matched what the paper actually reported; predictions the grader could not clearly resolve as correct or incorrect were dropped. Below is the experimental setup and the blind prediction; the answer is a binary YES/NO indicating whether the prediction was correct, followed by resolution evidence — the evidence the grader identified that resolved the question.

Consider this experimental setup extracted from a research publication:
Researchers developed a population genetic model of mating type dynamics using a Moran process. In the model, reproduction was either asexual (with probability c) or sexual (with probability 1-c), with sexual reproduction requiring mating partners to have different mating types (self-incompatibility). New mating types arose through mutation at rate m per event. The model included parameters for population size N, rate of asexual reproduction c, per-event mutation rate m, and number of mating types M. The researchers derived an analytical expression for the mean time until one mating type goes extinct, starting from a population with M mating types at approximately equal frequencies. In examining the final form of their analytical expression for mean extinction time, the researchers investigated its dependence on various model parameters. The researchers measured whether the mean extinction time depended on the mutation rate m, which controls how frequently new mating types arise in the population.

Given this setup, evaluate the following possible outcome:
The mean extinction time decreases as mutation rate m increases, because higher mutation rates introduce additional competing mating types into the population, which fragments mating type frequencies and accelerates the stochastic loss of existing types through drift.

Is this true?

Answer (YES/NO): NO